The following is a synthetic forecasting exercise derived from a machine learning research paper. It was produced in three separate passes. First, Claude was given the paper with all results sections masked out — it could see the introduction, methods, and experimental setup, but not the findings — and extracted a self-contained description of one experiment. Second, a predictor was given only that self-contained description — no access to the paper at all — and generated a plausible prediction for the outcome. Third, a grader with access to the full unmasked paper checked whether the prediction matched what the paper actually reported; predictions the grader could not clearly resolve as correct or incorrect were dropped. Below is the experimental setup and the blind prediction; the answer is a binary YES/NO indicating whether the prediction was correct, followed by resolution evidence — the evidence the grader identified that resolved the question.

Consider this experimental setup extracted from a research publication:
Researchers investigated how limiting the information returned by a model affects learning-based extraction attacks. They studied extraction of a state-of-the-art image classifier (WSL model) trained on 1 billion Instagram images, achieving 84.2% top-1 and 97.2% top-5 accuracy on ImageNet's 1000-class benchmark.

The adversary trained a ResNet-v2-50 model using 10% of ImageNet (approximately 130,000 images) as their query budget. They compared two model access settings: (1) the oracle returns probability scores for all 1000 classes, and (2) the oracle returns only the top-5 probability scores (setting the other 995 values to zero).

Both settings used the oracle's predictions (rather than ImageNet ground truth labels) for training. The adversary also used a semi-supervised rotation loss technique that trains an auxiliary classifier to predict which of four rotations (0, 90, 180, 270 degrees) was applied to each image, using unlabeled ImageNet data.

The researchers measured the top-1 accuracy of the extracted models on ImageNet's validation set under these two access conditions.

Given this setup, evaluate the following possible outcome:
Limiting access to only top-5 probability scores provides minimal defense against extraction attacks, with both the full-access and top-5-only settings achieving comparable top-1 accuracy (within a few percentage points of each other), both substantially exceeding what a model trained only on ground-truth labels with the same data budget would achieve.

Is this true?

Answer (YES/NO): YES